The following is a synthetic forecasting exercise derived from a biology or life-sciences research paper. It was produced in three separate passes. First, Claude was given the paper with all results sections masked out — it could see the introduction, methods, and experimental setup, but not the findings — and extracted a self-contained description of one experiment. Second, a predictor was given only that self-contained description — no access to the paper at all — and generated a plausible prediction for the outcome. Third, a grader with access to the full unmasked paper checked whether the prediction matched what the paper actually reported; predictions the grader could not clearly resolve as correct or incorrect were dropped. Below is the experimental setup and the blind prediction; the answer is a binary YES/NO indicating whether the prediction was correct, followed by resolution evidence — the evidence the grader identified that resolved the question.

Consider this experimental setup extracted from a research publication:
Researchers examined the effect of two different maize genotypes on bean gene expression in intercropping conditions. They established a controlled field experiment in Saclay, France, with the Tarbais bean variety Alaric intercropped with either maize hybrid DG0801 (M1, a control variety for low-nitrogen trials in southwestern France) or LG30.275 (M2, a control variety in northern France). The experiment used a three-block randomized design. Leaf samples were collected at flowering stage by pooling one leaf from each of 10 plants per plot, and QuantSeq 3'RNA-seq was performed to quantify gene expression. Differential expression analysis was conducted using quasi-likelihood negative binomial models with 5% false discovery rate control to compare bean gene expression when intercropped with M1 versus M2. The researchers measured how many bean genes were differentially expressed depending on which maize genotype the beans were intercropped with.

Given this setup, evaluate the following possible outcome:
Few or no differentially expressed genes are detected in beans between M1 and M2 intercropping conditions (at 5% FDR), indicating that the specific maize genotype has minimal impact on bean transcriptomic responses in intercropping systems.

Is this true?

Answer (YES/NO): YES